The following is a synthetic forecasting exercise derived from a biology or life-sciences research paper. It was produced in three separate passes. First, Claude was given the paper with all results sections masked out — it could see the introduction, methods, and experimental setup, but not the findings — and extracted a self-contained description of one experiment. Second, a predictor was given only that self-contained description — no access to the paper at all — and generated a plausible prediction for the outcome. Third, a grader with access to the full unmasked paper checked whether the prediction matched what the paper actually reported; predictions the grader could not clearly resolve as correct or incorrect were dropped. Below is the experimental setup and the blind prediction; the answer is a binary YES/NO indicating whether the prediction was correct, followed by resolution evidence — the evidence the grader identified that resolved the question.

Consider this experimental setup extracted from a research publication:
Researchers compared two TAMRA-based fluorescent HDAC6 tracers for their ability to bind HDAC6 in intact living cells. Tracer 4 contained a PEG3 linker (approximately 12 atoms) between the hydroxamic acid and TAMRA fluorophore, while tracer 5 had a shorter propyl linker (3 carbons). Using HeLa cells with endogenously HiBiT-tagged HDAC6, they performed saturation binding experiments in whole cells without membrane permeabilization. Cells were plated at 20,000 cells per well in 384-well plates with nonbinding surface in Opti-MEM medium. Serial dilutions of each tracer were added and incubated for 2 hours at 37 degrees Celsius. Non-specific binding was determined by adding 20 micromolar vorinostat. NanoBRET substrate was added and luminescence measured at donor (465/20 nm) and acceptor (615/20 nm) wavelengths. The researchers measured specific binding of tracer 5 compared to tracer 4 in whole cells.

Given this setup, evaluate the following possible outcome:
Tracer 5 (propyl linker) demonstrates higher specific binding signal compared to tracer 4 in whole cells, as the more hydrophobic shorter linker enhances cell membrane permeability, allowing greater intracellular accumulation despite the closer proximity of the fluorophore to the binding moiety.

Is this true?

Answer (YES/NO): YES